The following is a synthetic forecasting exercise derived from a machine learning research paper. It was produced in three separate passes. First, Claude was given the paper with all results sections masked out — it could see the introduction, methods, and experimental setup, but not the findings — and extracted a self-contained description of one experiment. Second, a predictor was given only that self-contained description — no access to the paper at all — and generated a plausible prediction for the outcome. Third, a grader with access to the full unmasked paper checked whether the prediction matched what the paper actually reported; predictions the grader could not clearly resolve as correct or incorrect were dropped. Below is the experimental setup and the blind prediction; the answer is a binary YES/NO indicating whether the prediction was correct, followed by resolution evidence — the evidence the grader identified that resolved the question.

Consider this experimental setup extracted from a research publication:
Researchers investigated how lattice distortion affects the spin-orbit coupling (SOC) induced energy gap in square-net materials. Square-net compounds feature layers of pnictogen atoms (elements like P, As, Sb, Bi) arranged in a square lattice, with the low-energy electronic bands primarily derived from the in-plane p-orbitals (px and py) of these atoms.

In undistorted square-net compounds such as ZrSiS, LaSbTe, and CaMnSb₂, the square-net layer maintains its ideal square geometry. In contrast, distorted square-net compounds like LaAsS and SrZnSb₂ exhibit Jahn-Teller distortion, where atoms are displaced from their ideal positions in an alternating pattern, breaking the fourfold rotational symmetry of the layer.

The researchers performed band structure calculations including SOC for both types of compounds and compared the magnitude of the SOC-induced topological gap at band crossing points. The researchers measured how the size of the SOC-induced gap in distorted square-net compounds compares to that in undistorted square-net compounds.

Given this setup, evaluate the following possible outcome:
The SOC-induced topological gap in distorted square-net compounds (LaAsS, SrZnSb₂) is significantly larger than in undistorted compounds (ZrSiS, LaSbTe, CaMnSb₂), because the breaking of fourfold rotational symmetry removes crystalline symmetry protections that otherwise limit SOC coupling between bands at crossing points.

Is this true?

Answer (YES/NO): YES